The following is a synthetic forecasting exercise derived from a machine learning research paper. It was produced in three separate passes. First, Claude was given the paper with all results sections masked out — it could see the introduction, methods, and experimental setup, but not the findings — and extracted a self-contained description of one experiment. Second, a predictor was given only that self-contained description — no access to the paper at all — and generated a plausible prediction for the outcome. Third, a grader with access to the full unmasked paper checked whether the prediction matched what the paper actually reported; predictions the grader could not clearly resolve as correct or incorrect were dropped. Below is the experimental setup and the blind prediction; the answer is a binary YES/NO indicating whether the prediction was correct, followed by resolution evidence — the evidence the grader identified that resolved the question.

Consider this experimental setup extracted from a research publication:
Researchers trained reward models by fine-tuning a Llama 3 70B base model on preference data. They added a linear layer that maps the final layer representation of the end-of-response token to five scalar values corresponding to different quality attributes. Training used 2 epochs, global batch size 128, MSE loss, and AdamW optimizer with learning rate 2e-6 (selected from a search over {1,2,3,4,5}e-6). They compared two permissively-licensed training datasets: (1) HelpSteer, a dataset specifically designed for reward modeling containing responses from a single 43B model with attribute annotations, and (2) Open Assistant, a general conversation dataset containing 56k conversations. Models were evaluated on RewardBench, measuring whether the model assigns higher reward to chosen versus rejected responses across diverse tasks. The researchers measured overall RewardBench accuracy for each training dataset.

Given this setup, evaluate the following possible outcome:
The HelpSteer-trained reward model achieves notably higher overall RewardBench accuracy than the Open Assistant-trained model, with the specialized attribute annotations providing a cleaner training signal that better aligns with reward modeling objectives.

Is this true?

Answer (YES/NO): NO